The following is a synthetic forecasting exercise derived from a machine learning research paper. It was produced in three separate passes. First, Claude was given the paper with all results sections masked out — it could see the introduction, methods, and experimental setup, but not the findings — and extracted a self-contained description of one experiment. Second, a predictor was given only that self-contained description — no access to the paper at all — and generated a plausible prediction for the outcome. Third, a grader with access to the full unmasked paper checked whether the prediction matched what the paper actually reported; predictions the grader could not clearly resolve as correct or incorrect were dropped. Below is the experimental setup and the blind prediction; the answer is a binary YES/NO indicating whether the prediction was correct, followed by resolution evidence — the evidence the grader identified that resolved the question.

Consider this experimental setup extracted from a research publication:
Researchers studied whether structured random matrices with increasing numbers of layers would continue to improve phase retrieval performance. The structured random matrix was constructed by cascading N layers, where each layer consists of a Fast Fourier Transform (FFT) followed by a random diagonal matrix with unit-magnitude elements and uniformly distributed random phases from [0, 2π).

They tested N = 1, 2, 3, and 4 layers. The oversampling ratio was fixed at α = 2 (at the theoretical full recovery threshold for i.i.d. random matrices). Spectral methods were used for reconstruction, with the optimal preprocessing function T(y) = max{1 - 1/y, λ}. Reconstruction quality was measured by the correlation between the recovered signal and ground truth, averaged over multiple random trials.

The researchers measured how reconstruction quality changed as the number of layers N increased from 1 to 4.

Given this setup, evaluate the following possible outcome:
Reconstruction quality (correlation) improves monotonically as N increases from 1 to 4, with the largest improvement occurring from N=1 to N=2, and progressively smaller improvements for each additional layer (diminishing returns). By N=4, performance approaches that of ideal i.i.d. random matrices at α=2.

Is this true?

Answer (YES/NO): NO